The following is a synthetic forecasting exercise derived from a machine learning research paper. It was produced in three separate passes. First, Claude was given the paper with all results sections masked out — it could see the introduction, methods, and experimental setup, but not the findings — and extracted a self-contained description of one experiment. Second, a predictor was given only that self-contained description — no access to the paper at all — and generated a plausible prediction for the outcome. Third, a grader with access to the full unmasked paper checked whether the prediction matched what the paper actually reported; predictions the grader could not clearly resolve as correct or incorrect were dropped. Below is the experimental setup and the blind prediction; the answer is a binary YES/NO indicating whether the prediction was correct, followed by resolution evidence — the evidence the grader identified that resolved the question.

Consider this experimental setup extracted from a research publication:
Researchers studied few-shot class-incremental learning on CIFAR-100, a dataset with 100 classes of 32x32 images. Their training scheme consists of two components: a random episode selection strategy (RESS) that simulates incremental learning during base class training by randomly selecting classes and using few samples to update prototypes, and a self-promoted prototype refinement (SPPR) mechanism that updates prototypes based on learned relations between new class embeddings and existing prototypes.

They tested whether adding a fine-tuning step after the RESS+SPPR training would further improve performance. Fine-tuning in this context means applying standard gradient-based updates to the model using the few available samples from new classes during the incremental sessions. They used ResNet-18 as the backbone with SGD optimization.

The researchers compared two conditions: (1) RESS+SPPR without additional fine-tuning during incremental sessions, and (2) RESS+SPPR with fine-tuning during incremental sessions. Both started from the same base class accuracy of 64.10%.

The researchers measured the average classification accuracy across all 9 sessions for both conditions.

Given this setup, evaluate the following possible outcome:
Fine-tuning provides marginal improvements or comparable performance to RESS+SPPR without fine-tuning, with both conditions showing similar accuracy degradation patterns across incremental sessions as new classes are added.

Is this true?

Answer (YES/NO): YES